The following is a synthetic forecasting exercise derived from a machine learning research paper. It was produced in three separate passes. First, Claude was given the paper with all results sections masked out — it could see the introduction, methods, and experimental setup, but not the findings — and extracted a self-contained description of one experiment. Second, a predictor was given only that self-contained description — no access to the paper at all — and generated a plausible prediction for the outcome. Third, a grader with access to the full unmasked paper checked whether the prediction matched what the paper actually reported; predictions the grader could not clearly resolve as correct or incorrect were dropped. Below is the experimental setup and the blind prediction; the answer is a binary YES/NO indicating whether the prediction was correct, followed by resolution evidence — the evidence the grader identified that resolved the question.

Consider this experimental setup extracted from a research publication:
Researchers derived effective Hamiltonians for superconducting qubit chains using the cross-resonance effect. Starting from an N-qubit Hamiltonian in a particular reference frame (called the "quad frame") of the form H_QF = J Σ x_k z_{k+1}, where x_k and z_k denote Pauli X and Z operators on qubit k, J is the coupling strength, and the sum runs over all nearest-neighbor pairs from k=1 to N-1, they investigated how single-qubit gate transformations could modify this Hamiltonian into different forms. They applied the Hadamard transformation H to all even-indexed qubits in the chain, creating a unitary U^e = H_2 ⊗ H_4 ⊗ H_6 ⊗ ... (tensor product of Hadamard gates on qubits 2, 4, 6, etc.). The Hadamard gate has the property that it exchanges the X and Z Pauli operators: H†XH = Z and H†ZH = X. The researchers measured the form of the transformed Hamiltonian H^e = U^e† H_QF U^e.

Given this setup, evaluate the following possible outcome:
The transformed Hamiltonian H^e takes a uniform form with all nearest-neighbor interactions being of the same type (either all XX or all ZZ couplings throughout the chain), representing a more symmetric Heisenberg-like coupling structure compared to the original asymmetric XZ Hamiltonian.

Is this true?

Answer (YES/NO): NO